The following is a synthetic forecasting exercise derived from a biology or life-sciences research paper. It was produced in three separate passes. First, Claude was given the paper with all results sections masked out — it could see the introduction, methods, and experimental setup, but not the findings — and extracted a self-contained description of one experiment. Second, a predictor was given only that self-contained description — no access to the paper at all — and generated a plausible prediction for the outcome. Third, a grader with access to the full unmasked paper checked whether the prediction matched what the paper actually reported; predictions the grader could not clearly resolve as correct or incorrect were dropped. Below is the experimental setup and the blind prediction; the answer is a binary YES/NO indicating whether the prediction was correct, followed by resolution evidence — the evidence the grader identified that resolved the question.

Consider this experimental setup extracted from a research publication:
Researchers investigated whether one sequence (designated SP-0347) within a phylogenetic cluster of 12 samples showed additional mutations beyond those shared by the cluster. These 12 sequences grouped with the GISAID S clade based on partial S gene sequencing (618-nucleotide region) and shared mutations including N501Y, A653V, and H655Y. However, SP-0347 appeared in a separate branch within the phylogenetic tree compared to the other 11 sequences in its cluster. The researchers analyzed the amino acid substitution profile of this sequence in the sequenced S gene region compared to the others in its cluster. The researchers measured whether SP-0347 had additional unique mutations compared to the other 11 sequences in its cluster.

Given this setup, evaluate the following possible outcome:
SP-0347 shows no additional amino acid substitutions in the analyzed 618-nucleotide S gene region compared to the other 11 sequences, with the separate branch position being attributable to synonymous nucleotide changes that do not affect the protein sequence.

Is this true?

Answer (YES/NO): NO